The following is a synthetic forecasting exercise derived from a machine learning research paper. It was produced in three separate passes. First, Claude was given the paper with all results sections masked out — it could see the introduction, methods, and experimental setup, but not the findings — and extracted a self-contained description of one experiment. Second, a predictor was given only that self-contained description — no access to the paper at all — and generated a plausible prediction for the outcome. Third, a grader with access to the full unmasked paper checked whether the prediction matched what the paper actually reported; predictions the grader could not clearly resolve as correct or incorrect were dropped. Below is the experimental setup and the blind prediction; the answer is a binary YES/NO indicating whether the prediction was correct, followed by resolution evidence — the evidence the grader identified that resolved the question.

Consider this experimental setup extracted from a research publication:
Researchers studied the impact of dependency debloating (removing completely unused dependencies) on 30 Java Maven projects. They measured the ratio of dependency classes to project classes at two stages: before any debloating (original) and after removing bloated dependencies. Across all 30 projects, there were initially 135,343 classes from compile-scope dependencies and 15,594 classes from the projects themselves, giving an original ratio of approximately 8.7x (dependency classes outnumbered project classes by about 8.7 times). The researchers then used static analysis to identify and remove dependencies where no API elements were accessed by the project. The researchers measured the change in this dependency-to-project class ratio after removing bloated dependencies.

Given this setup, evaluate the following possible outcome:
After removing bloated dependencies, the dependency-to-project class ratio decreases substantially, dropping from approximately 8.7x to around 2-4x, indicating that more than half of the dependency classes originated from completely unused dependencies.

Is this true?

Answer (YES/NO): NO